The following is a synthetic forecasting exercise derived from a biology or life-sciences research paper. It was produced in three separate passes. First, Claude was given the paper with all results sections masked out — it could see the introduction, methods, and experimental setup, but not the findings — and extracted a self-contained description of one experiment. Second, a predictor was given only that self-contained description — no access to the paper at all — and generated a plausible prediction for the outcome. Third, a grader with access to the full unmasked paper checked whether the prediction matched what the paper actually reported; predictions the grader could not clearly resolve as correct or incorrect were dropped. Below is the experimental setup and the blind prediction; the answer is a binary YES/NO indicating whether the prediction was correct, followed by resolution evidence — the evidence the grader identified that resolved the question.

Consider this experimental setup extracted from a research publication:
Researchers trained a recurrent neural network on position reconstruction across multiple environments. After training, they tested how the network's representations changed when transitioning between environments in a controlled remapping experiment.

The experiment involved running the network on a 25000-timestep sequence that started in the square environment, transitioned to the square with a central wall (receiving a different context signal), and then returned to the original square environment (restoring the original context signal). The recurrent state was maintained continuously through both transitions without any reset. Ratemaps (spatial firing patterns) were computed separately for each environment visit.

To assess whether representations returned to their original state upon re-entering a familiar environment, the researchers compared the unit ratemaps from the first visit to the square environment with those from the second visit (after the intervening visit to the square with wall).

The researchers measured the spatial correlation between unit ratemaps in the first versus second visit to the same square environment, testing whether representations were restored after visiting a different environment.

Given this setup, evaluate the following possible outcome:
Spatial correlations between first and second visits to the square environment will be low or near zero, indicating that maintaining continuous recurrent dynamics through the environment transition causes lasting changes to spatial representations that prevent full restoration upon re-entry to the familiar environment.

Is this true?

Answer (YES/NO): NO